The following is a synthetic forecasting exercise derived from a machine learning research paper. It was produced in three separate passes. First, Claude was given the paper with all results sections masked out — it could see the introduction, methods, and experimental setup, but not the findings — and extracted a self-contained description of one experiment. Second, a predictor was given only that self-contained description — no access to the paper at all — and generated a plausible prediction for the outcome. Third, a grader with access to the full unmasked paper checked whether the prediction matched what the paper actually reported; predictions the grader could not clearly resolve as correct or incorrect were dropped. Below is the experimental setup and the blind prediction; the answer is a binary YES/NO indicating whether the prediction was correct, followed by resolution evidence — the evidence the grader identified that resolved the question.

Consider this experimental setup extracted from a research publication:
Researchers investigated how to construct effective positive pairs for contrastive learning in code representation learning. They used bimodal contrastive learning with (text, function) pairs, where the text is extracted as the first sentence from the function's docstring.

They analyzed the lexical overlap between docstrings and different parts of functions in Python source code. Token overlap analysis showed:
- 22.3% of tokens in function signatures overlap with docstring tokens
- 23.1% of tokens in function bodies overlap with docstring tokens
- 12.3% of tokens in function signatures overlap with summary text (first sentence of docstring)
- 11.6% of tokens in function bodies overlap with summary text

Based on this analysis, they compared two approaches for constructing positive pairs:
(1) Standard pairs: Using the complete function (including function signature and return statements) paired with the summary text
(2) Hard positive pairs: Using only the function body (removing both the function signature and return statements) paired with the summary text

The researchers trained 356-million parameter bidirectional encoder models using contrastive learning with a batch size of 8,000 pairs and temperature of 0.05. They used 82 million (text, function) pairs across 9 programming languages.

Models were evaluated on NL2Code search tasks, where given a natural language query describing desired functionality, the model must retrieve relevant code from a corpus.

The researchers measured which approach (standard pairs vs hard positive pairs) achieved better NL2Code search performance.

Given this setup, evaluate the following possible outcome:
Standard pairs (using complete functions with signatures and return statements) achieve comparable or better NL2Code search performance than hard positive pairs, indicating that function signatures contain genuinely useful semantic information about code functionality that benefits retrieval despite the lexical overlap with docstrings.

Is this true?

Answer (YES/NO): NO